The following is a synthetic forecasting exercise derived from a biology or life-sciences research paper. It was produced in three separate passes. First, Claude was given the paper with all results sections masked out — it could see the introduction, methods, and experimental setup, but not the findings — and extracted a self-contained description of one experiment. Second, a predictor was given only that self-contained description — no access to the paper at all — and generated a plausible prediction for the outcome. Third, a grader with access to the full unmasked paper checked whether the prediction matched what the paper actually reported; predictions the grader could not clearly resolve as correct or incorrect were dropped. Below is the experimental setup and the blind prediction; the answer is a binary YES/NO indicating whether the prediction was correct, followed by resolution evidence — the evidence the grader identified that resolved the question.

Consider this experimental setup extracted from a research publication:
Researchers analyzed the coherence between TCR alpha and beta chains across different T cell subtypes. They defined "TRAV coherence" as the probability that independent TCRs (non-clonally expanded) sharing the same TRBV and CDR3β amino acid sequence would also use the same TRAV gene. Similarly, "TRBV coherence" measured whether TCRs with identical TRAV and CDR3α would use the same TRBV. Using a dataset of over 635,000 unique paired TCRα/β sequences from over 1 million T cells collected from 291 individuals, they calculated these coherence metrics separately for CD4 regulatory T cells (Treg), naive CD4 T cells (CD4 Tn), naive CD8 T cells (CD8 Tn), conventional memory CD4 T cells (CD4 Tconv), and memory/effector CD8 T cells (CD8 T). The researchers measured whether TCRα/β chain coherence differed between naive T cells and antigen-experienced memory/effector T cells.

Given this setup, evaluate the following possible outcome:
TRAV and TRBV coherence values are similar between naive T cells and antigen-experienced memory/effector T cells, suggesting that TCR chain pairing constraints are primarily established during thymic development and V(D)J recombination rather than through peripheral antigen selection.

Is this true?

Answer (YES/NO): NO